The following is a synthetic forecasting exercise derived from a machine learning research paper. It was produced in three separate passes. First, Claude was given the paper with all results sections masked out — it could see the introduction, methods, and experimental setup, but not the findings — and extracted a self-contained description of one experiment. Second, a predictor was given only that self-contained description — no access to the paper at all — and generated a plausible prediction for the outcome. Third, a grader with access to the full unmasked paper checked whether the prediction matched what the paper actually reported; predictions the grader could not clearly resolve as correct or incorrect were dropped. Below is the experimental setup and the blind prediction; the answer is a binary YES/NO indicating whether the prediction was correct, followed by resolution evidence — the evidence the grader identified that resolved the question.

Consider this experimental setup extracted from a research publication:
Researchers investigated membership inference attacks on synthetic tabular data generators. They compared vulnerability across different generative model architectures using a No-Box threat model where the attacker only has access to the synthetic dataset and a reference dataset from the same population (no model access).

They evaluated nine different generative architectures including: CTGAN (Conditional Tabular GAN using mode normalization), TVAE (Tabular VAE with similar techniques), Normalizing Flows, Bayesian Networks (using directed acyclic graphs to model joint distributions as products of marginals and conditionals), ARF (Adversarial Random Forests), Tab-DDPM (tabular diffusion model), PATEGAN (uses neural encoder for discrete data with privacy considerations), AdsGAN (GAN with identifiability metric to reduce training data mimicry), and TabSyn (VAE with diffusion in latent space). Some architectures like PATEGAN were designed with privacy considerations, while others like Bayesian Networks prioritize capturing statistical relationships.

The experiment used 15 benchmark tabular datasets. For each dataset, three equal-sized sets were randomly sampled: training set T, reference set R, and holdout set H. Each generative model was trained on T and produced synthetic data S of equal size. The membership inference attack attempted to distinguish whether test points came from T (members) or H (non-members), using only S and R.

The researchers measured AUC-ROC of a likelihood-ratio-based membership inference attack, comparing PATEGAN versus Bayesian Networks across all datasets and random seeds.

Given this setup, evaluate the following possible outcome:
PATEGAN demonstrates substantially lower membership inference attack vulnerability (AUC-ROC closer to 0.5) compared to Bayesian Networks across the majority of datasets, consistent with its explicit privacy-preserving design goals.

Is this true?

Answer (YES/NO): YES